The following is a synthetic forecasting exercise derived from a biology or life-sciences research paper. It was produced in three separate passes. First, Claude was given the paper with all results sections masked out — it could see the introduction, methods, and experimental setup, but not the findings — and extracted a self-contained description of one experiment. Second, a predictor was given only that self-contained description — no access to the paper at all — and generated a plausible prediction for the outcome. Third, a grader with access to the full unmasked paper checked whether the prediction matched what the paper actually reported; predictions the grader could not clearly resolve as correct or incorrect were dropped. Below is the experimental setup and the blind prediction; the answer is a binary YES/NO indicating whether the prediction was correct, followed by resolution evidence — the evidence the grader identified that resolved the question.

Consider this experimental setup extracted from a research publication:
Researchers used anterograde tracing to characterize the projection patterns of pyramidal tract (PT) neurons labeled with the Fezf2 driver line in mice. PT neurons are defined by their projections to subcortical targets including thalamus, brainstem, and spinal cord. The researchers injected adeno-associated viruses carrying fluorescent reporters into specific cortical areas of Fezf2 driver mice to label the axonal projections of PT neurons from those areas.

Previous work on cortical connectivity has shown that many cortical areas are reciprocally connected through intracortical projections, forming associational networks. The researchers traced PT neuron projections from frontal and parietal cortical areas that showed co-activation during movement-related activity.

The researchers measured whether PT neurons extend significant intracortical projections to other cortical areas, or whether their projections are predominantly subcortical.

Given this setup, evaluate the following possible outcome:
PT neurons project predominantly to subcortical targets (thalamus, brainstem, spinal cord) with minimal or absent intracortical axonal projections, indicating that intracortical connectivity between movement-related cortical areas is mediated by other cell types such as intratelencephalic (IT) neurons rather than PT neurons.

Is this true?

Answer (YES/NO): YES